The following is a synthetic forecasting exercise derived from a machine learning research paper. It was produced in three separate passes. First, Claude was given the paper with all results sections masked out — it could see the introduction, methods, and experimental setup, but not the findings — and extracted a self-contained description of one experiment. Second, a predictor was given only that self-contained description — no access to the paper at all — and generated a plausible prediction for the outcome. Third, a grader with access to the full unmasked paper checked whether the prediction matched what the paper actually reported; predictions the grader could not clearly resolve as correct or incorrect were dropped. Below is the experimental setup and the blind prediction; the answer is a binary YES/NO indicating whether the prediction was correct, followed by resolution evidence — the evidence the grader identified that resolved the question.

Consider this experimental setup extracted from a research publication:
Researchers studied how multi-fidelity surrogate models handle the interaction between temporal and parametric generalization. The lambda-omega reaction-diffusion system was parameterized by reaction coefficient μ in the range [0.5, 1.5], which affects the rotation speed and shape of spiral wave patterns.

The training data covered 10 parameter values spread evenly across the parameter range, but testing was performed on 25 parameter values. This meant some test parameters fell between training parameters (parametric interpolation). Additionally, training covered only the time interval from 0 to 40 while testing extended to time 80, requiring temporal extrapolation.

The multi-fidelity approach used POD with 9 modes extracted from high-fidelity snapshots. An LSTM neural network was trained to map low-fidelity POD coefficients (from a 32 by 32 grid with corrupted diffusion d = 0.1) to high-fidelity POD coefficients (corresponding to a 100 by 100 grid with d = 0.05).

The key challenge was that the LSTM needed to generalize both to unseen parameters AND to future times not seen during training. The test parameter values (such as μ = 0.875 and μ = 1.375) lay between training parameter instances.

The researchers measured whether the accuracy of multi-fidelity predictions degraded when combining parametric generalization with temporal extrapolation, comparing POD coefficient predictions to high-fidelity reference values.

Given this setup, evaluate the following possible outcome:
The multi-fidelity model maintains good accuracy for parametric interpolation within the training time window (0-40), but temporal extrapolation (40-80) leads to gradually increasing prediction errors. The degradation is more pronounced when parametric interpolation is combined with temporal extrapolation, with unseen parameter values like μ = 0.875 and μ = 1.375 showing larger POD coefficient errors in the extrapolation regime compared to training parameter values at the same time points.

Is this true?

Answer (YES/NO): NO